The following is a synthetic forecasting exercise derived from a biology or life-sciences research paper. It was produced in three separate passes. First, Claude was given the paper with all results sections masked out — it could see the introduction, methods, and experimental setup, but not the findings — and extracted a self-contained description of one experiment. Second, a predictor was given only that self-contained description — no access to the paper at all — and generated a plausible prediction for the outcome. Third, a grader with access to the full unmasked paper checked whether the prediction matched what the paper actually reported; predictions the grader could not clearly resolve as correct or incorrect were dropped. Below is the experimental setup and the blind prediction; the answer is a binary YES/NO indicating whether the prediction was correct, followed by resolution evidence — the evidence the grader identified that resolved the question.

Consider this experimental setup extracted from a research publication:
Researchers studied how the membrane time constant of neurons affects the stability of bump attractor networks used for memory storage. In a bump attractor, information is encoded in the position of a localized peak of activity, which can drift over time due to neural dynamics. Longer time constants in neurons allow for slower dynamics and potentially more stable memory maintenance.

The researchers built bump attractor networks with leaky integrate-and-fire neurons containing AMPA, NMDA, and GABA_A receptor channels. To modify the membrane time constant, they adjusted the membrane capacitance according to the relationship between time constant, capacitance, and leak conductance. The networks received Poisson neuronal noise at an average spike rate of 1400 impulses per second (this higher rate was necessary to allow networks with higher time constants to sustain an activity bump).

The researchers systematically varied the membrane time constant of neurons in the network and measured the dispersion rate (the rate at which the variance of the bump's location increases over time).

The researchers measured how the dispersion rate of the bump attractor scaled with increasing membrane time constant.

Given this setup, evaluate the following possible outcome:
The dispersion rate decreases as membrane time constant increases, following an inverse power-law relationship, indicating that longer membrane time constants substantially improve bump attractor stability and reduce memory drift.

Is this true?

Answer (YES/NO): YES